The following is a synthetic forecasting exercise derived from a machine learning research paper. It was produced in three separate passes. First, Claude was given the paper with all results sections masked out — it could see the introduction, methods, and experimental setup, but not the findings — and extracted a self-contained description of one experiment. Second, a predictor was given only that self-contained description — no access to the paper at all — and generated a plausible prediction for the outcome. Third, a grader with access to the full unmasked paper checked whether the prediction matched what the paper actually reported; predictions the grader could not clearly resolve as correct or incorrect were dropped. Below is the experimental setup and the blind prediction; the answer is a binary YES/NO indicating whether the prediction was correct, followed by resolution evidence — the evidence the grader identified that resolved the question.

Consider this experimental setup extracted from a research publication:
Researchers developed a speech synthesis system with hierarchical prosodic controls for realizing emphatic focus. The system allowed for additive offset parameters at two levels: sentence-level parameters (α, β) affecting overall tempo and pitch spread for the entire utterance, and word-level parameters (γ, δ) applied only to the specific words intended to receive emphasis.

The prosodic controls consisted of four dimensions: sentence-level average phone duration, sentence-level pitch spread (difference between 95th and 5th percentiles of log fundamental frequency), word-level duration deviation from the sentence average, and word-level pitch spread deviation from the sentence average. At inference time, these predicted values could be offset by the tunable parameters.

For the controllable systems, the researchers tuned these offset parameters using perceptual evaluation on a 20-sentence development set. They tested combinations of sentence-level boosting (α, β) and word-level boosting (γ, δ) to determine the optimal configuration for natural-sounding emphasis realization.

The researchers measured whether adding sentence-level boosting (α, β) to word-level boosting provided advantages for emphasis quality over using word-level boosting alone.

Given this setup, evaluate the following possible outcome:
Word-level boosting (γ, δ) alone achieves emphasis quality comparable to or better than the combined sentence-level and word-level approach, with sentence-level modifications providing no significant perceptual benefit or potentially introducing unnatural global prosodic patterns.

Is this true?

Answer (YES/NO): YES